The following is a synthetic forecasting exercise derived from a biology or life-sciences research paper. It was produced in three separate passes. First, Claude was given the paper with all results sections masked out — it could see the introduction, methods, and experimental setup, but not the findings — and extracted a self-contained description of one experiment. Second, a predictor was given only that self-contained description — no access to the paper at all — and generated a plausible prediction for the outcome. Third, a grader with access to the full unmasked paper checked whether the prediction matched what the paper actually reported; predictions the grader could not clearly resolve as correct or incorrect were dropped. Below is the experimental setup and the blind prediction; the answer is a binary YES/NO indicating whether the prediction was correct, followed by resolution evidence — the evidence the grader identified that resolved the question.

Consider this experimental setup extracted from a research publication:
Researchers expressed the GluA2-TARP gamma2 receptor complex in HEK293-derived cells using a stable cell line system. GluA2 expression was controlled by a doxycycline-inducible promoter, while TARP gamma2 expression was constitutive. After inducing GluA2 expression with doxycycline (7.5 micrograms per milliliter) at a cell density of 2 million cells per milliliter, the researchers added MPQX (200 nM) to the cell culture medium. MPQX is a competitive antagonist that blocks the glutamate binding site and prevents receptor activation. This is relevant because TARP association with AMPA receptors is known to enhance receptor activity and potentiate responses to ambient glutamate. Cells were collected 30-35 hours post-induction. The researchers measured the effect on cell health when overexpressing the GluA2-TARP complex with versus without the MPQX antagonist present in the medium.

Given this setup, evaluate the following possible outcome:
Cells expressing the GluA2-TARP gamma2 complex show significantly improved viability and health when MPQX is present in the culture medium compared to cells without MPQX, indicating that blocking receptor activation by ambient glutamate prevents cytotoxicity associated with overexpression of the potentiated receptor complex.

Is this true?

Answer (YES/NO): YES